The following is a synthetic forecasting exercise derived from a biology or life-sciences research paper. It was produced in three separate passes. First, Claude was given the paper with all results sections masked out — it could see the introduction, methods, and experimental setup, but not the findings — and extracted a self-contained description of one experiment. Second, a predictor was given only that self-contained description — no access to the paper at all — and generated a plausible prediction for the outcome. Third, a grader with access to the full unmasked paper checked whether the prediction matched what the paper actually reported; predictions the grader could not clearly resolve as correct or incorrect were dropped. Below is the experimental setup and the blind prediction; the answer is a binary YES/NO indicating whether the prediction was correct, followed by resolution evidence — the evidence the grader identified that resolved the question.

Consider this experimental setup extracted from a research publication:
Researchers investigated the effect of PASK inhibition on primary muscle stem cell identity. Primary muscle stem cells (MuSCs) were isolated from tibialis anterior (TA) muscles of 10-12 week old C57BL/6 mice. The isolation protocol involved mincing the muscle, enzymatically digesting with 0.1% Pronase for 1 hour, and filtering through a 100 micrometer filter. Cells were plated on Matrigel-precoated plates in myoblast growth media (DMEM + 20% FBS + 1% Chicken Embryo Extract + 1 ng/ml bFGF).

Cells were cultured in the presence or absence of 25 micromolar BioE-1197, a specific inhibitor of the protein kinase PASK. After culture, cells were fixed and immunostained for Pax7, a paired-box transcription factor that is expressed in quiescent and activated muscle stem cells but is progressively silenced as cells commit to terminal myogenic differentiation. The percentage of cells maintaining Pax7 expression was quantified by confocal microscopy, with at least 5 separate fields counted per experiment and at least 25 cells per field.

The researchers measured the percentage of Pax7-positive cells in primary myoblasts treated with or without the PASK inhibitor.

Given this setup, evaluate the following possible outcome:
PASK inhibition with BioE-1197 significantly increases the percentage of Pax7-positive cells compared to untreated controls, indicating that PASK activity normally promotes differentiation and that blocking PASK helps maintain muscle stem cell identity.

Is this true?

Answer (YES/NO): YES